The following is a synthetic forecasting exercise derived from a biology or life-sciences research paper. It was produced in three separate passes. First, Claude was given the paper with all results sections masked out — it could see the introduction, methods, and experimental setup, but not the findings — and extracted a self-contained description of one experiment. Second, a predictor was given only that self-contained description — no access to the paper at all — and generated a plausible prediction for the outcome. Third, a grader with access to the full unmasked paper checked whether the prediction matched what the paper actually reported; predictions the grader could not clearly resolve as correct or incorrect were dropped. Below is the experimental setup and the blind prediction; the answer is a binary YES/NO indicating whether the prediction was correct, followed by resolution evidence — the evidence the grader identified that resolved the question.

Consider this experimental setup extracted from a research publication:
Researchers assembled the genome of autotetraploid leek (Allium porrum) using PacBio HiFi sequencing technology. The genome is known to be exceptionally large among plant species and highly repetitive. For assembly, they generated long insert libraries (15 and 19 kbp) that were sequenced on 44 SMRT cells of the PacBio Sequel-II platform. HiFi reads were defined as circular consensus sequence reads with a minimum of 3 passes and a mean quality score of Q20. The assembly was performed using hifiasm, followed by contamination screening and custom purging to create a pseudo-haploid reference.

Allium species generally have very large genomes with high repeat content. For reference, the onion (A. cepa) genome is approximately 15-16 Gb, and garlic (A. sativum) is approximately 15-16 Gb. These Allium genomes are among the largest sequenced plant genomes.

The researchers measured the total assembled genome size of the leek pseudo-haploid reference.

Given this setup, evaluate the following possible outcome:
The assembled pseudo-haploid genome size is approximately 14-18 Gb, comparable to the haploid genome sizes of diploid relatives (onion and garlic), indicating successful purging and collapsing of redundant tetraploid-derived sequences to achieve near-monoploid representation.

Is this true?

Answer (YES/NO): YES